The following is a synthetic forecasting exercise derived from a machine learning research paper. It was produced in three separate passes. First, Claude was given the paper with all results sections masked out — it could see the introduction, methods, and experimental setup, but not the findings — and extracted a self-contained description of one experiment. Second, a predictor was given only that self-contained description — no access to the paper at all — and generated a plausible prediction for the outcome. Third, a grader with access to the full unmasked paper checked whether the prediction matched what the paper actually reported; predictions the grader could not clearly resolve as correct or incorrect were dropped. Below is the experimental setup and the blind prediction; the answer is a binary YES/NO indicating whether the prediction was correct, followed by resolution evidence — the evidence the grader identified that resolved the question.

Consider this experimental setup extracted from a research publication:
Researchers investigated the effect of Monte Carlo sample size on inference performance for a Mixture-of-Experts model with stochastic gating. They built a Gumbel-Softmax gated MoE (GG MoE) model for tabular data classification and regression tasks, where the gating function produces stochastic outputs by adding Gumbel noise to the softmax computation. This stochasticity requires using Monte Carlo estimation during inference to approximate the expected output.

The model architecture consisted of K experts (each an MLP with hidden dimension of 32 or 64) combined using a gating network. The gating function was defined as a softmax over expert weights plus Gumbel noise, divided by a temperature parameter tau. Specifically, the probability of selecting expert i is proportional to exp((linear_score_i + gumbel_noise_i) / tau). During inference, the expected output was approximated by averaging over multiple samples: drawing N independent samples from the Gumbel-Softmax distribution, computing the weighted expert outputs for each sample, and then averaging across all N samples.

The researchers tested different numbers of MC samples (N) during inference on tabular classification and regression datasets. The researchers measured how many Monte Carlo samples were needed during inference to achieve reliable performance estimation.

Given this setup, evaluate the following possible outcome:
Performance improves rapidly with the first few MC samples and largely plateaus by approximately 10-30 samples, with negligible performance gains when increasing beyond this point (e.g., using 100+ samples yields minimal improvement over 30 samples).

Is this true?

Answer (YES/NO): YES